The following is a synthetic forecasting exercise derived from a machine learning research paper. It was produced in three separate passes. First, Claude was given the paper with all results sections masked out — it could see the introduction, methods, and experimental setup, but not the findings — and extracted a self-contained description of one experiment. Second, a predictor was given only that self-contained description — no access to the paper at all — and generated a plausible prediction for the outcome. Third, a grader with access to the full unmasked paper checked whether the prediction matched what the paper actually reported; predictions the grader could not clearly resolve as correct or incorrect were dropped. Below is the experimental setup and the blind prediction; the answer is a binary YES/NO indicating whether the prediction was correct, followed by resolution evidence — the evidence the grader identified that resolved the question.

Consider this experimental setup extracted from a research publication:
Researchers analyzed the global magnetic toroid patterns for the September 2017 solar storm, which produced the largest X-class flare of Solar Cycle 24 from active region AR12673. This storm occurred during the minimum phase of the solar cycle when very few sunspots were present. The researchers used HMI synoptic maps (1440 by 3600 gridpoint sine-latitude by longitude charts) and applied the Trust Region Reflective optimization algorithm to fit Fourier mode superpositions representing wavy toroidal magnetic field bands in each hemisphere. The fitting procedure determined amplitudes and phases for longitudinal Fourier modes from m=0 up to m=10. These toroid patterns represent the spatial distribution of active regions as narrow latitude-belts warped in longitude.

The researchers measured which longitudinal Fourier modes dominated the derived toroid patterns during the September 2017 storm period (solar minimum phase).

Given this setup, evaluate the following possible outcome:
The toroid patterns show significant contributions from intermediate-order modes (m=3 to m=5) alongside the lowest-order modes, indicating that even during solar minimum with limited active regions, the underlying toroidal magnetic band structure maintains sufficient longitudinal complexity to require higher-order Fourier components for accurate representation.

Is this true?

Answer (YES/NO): NO